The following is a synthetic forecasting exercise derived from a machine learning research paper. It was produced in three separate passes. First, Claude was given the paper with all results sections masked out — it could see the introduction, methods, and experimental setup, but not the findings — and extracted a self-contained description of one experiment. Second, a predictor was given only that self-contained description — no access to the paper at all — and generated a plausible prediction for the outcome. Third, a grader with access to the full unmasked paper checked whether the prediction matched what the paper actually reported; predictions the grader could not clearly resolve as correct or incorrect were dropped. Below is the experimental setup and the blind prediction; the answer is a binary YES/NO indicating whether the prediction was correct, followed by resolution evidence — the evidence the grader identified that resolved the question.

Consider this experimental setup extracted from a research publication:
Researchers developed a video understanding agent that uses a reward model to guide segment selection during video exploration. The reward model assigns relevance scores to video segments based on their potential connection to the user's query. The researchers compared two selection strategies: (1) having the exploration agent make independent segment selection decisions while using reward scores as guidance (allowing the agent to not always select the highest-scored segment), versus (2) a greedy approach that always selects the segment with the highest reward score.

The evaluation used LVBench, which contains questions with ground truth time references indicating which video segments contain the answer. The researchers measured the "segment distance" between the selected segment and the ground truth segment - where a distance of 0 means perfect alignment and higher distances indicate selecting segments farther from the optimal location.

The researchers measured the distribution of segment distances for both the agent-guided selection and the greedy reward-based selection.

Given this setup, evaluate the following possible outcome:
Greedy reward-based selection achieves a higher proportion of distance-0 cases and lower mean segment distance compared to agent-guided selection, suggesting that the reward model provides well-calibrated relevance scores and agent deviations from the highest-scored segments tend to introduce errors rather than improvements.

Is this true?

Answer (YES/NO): NO